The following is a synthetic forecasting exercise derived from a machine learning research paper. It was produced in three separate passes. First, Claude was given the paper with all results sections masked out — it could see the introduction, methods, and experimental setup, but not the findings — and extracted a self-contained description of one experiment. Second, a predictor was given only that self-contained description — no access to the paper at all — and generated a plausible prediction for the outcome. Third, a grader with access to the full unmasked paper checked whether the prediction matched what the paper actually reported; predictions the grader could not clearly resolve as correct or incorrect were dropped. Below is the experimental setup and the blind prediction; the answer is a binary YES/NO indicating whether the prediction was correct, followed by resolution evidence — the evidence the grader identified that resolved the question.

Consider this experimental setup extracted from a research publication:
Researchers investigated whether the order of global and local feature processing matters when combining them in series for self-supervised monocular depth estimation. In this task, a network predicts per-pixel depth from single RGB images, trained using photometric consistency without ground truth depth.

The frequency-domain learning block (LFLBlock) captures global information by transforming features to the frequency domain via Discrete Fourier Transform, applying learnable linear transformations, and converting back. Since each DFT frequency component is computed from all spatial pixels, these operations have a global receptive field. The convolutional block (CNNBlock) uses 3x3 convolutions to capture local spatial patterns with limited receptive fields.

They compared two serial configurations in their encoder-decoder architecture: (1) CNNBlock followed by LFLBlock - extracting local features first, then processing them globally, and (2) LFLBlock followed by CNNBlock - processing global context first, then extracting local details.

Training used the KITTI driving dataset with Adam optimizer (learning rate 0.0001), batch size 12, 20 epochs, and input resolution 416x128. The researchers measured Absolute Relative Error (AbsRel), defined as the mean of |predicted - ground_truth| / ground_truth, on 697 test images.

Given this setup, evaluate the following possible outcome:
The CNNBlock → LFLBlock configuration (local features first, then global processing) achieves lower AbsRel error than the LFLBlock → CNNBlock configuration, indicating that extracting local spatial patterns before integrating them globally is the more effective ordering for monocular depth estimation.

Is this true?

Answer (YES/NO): NO